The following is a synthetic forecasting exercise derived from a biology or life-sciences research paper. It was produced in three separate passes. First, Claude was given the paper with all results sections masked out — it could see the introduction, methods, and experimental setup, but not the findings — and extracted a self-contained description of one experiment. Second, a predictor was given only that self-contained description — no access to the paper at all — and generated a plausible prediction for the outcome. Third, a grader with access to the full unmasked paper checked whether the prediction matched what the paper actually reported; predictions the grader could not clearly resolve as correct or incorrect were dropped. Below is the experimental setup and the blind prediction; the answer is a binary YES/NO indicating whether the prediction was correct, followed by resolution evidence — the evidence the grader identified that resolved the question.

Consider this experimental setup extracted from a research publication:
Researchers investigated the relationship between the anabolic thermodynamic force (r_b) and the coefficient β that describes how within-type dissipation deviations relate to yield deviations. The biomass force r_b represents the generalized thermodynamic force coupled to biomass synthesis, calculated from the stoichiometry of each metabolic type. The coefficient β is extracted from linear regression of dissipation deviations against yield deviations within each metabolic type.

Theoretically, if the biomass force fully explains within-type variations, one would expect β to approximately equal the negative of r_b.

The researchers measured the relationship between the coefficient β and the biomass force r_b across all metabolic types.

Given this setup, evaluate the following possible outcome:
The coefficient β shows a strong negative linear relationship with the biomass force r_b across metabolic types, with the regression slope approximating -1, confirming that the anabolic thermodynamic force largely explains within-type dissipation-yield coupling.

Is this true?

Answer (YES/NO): YES